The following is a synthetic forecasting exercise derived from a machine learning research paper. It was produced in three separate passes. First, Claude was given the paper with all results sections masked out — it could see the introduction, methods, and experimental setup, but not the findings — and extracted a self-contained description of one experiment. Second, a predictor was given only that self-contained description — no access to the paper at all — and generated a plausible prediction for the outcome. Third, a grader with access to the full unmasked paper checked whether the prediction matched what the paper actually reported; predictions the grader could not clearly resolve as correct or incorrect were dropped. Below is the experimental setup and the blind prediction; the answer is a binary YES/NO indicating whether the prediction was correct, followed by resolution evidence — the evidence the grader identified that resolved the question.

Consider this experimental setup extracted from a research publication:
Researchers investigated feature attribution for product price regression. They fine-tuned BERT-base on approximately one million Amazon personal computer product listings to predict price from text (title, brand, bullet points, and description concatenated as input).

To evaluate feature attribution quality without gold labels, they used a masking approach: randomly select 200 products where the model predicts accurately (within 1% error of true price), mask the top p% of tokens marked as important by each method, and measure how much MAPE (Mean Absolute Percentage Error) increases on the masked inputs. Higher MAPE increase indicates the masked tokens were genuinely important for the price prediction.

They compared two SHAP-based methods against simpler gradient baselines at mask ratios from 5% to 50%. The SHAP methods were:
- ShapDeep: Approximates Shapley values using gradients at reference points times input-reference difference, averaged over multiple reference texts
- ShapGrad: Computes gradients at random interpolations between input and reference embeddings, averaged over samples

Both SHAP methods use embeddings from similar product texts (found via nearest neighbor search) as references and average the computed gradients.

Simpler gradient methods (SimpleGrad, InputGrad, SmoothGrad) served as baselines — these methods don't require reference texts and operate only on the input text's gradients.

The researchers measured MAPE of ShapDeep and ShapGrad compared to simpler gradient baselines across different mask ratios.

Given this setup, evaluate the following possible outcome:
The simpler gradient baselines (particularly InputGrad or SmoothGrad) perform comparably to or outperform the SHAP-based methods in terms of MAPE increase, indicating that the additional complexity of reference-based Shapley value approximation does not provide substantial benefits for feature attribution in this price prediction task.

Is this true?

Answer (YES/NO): YES